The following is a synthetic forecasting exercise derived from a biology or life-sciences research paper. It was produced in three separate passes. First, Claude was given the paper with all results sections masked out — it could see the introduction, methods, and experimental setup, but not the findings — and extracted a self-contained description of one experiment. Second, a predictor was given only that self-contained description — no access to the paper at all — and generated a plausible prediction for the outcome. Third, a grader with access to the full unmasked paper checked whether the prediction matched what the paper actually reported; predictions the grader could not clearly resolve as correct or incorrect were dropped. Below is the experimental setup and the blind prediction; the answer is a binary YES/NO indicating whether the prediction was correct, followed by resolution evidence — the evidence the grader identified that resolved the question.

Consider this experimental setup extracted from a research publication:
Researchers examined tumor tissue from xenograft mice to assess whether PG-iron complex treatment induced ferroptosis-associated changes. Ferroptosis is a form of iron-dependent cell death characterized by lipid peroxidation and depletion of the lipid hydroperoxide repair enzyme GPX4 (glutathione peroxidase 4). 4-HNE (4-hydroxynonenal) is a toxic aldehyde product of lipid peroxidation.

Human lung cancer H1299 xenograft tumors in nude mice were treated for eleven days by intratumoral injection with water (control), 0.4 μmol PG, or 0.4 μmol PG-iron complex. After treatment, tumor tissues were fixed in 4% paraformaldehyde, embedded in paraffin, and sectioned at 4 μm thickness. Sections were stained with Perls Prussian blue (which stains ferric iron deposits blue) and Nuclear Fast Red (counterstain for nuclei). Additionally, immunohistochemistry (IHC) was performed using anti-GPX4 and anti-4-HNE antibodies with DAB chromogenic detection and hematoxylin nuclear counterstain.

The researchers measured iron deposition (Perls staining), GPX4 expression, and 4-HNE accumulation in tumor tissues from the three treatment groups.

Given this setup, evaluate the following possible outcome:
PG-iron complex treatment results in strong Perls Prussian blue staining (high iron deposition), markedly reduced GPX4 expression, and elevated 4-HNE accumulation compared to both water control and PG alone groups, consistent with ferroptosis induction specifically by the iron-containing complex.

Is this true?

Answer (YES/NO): NO